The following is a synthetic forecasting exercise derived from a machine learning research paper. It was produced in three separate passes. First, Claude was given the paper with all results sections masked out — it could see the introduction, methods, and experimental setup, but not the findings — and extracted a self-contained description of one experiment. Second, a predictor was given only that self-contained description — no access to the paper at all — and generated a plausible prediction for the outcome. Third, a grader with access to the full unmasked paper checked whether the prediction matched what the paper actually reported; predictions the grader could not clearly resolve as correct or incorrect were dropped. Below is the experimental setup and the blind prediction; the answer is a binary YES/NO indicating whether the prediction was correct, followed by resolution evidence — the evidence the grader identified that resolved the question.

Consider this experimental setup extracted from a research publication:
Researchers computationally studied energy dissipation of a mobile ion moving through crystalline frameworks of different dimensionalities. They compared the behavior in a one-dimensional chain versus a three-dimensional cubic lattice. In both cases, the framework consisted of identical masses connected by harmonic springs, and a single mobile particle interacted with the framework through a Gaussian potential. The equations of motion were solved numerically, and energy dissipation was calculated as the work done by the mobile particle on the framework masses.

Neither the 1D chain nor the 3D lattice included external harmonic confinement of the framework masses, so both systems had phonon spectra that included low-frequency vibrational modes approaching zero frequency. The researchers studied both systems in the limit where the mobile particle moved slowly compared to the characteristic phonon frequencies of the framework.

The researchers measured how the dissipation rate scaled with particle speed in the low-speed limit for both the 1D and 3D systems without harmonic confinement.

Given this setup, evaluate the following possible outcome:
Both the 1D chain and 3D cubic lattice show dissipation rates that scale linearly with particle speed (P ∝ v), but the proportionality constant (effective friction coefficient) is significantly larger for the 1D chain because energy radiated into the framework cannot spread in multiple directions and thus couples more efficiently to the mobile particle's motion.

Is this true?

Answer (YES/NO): NO